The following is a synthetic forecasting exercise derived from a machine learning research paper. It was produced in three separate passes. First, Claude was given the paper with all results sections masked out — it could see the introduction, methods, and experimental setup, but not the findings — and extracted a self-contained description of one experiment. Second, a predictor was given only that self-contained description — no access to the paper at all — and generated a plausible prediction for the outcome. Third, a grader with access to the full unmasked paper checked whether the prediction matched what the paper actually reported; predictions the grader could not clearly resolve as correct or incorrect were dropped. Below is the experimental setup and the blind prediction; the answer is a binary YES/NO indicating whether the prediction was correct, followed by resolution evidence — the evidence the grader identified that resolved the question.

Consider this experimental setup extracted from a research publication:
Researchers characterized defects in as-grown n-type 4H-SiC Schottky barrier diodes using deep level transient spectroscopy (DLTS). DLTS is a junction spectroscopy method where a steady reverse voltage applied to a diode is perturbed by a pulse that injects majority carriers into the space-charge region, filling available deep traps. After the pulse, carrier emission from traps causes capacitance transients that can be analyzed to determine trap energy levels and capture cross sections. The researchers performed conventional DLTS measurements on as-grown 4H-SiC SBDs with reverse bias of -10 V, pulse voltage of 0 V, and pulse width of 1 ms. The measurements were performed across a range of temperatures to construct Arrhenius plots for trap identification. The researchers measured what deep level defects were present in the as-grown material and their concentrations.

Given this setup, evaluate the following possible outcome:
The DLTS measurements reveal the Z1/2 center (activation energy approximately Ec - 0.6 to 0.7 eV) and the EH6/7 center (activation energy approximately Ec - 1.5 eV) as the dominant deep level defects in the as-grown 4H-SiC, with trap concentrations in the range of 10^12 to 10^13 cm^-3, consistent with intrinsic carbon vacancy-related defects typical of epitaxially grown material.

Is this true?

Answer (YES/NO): NO